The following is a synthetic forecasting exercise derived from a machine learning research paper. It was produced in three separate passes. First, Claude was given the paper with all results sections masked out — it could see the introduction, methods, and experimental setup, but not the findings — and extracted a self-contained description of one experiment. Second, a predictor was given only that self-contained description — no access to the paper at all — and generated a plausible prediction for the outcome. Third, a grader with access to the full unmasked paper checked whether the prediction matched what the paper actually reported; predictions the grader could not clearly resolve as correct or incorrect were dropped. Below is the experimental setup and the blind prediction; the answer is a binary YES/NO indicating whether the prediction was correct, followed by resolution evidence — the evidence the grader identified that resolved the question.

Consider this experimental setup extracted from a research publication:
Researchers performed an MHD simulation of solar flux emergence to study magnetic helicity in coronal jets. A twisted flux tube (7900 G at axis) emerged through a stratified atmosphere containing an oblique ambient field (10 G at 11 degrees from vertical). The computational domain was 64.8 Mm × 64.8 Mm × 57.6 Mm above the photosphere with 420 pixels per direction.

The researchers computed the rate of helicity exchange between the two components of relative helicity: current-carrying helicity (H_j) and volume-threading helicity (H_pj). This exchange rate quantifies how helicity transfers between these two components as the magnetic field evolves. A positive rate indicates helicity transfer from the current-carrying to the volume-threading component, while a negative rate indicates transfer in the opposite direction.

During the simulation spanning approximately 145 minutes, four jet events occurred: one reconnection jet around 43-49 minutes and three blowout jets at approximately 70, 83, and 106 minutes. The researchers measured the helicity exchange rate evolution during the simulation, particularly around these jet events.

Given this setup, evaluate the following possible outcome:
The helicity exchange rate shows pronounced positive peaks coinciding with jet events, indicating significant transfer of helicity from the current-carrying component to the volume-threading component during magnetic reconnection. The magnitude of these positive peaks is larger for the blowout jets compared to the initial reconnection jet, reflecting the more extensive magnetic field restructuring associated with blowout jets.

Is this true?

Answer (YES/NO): YES